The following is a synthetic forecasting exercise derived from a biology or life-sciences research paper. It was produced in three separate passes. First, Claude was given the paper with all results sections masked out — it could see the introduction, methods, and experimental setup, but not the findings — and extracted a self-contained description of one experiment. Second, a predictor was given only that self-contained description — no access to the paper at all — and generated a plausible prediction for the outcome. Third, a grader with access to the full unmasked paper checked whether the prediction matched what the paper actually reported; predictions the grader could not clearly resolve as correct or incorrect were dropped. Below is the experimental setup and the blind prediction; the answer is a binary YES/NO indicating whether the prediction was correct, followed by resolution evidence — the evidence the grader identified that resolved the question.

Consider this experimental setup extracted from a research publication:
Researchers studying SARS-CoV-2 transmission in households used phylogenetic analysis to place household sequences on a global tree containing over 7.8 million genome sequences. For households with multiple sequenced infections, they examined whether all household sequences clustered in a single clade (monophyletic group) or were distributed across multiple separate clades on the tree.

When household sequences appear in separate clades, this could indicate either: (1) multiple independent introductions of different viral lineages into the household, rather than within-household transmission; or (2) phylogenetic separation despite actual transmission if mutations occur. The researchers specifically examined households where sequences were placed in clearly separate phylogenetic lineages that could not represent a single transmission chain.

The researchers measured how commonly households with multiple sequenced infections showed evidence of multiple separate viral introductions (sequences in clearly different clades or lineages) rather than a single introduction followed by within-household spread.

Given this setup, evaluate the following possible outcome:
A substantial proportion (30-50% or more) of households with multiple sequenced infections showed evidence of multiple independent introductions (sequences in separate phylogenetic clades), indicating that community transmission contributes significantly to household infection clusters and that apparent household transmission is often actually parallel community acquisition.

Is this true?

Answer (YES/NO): NO